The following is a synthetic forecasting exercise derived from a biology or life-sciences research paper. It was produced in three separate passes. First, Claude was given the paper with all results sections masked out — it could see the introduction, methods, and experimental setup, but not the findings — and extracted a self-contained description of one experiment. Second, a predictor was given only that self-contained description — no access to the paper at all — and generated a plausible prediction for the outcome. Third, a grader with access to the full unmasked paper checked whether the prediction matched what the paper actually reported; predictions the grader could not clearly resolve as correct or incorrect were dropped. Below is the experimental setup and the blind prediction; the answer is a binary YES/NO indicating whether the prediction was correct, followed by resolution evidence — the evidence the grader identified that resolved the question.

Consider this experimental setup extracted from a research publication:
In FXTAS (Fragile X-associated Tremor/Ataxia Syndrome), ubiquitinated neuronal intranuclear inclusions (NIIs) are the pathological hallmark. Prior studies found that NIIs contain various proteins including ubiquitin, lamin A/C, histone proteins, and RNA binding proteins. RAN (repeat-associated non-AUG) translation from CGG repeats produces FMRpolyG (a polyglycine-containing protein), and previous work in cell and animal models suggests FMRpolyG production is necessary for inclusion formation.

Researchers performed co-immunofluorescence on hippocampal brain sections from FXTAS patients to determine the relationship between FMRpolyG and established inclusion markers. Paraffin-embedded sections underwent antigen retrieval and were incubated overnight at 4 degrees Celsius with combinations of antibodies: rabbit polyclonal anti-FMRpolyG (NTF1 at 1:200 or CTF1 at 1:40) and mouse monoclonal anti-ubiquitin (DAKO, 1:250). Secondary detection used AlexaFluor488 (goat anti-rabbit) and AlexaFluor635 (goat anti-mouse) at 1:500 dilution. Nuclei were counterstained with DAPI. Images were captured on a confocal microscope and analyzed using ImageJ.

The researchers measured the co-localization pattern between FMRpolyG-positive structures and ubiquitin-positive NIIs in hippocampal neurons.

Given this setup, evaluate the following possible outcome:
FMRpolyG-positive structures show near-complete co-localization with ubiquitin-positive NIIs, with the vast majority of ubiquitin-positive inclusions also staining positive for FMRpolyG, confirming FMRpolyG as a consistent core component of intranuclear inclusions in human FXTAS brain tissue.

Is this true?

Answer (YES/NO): YES